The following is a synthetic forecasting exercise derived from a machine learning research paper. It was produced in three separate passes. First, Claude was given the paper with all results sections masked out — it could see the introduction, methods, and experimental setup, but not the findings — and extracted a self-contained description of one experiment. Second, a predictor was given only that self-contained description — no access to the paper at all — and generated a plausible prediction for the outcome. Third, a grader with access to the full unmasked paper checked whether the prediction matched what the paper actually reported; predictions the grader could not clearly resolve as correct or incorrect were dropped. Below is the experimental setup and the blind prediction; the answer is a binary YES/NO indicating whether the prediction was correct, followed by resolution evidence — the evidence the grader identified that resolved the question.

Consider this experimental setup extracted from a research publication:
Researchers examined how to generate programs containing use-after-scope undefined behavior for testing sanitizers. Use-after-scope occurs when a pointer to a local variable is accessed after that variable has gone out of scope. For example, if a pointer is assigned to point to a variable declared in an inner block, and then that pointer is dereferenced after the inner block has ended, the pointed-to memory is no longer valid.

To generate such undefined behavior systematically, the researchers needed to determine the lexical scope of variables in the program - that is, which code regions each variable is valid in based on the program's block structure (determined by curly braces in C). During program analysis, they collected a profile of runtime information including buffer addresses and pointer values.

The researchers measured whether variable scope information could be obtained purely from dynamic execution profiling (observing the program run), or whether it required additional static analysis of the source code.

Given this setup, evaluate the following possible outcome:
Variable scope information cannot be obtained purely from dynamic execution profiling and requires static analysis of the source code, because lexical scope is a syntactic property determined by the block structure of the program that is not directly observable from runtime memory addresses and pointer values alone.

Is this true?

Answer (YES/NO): YES